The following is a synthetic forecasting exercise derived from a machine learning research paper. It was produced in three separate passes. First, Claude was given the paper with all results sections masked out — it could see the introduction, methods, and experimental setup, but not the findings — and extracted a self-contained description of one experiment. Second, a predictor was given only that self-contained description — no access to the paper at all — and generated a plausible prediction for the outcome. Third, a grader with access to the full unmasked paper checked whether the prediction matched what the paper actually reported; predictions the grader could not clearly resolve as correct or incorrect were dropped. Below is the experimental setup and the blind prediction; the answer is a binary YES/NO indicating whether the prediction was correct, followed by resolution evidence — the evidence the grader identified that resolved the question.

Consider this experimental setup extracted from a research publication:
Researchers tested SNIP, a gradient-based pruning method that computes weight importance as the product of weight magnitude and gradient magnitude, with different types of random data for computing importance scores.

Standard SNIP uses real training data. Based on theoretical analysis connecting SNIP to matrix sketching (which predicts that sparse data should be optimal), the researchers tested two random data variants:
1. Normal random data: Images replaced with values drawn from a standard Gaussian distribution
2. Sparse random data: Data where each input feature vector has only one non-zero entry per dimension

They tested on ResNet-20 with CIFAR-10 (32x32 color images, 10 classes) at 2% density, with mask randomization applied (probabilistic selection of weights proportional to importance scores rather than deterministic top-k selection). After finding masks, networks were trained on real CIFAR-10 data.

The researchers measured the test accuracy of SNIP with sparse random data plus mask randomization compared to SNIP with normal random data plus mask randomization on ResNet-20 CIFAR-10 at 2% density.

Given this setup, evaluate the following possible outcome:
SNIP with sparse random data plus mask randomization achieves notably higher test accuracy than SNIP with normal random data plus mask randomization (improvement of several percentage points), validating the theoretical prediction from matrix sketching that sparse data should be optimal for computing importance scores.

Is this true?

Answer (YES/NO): NO